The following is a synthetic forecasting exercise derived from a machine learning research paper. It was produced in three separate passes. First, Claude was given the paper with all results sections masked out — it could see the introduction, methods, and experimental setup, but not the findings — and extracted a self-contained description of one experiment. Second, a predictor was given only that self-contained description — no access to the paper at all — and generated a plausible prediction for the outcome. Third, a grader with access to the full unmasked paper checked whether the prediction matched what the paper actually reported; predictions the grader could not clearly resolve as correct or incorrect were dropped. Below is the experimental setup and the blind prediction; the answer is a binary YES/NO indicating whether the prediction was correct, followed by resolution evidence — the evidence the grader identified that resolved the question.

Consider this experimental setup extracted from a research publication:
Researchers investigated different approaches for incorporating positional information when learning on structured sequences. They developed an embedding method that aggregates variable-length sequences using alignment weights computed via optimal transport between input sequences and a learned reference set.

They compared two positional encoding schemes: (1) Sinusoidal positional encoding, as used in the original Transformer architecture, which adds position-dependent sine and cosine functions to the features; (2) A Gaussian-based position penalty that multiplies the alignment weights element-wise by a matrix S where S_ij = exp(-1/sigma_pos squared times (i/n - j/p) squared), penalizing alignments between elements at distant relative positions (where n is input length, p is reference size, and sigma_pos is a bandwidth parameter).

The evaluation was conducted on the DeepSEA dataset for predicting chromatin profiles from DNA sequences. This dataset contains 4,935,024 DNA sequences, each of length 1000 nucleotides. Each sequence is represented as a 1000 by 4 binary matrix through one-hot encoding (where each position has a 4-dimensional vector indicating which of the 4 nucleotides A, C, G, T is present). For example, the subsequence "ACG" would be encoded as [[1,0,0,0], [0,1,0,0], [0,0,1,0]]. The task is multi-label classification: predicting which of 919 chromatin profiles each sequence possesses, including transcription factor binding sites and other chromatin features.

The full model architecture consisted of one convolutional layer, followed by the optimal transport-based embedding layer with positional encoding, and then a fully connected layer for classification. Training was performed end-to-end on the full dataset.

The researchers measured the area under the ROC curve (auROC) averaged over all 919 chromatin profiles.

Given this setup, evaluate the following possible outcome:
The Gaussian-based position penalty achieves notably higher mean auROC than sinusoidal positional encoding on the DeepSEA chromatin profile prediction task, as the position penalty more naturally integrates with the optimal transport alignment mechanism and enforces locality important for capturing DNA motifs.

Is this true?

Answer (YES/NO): YES